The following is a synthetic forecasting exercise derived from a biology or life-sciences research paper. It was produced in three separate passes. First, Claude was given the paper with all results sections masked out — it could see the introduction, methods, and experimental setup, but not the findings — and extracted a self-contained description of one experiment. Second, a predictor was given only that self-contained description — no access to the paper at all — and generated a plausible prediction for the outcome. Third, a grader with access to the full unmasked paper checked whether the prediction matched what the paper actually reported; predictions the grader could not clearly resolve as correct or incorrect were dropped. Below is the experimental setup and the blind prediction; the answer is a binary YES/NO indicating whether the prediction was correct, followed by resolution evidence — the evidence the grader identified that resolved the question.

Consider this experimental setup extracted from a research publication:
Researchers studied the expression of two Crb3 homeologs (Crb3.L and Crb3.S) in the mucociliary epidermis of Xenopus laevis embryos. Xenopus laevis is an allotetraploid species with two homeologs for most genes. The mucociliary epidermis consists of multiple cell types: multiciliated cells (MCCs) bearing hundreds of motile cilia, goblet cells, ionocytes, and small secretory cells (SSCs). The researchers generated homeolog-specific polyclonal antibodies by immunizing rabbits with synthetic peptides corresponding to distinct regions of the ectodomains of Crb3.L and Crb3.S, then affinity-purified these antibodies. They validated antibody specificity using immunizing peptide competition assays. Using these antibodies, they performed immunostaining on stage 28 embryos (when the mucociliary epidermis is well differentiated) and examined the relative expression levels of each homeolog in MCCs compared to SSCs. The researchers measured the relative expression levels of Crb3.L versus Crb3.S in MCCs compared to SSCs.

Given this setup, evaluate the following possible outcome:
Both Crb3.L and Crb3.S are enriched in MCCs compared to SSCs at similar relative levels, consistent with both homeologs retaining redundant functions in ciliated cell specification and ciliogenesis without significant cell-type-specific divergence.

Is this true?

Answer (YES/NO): NO